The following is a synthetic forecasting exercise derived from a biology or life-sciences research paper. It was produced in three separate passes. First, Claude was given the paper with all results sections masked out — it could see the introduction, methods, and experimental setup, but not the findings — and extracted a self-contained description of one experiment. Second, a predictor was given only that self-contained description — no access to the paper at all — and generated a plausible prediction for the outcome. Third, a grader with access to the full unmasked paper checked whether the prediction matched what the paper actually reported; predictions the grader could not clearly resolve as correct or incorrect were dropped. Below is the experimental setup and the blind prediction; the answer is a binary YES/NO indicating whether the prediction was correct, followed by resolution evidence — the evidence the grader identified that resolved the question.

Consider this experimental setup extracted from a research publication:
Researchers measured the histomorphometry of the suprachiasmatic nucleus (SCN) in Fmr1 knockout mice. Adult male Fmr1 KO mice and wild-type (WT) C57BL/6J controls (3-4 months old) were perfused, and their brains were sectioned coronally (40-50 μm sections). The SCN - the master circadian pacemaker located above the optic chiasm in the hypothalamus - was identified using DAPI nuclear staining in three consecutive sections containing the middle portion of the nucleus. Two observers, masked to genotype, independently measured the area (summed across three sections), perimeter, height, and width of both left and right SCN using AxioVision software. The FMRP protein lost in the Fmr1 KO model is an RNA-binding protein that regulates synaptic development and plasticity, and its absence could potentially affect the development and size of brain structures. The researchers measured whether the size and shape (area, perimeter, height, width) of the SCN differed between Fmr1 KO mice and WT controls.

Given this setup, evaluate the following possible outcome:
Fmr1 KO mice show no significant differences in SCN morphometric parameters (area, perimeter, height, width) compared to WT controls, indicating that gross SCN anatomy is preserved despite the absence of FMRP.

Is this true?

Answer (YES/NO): YES